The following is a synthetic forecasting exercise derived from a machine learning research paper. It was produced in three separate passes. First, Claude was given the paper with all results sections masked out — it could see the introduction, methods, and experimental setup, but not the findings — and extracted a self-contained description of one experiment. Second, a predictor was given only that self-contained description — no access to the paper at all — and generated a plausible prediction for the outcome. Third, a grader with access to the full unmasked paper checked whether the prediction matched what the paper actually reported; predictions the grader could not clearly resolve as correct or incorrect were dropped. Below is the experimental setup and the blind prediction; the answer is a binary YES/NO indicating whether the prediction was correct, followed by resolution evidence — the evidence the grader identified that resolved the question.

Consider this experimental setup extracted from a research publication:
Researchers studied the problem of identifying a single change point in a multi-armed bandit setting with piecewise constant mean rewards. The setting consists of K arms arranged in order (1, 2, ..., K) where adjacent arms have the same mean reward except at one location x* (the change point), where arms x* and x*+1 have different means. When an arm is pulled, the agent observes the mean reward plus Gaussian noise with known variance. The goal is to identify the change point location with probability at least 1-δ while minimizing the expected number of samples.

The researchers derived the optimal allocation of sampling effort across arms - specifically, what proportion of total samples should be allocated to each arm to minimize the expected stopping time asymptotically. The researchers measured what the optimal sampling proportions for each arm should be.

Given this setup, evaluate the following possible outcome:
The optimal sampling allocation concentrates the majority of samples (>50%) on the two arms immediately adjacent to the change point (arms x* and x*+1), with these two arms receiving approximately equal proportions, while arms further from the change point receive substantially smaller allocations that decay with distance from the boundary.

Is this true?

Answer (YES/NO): NO